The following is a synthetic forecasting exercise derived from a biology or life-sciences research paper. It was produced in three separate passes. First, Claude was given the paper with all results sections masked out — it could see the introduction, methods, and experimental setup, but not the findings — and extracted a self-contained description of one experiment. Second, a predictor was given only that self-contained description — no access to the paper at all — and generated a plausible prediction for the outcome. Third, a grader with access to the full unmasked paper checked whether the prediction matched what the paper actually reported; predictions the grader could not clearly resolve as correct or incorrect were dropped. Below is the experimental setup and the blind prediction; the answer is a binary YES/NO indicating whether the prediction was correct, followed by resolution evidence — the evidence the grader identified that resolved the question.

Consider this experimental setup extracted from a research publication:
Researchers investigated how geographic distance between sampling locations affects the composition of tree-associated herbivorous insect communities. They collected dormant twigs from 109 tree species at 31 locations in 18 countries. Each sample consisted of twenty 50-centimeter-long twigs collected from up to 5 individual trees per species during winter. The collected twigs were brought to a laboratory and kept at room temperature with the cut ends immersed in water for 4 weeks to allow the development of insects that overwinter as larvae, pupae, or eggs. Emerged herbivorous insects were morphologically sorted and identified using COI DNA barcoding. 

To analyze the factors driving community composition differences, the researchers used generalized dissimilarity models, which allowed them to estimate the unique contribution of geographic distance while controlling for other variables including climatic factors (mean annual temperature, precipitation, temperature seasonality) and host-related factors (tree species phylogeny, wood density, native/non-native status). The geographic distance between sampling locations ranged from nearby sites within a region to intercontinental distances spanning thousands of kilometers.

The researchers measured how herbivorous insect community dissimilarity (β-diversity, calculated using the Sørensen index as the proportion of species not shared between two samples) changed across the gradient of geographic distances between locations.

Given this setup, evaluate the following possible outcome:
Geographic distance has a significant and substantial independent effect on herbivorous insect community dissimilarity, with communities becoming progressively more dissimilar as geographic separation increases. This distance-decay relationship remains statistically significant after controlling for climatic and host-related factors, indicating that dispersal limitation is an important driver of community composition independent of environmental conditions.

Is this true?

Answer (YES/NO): YES